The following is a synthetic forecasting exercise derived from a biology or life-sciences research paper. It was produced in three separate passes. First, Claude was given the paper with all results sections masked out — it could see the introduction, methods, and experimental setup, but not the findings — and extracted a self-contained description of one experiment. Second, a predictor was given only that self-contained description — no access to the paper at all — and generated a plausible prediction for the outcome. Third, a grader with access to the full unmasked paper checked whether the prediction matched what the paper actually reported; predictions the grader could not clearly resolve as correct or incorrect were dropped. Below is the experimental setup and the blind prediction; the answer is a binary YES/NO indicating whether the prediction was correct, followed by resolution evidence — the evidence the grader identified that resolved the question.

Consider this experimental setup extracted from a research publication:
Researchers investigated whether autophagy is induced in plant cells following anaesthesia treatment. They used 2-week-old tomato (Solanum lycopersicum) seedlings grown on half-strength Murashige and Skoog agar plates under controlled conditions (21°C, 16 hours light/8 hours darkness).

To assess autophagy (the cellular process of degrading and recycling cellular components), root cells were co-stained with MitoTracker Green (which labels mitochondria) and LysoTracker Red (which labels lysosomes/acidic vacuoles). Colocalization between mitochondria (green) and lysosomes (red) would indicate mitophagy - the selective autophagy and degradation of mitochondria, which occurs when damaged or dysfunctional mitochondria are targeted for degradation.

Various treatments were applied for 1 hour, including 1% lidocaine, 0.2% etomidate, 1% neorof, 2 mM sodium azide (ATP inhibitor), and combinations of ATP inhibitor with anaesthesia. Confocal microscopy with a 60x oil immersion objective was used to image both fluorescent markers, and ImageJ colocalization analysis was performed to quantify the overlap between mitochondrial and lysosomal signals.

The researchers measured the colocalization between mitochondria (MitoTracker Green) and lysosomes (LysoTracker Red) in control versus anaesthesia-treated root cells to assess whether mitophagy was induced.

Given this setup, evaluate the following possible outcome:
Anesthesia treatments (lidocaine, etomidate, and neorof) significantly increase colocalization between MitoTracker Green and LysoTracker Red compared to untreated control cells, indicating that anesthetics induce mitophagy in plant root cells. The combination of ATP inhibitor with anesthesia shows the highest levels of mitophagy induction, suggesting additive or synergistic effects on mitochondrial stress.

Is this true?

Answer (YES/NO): YES